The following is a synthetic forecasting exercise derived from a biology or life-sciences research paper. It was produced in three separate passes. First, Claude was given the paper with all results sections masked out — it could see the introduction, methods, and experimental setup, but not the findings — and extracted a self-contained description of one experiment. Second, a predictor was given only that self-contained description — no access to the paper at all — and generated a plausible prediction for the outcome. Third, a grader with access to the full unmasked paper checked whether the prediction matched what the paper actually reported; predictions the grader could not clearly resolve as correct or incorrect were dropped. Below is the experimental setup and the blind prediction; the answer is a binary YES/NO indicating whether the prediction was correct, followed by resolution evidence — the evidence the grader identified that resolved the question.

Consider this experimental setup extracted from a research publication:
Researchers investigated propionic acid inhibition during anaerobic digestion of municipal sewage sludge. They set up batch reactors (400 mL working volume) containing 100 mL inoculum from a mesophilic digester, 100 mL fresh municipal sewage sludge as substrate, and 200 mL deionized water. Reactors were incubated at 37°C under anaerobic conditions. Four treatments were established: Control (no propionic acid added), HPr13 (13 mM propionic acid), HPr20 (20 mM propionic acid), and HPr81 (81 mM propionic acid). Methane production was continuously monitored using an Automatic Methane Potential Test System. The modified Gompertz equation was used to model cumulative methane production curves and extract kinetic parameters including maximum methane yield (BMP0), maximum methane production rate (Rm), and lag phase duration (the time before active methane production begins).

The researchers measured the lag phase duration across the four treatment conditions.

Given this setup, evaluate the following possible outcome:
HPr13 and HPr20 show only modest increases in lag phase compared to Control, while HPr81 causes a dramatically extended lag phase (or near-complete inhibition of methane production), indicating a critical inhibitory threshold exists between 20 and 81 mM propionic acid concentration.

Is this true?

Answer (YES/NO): YES